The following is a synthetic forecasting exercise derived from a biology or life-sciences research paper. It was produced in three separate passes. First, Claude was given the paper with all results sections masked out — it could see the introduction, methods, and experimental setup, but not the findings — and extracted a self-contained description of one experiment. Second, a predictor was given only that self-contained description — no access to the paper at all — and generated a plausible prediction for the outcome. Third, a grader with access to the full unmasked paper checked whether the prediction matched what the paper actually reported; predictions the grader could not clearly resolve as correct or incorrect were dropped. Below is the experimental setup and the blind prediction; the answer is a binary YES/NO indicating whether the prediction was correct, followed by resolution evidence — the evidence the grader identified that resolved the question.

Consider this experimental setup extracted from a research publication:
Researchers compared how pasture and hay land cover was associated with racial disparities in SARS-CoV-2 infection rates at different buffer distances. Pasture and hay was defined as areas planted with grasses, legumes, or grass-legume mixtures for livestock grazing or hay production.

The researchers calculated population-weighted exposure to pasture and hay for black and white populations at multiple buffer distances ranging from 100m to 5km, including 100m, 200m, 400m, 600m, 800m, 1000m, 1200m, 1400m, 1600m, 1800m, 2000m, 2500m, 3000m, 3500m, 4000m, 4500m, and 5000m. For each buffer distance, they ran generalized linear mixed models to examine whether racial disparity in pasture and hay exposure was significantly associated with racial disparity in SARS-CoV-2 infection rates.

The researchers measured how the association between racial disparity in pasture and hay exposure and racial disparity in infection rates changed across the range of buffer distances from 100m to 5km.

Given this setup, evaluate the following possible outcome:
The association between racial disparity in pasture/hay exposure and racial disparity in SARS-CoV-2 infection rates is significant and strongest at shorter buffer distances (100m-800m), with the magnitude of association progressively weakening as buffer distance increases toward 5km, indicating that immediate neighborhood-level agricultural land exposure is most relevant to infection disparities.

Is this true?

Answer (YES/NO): NO